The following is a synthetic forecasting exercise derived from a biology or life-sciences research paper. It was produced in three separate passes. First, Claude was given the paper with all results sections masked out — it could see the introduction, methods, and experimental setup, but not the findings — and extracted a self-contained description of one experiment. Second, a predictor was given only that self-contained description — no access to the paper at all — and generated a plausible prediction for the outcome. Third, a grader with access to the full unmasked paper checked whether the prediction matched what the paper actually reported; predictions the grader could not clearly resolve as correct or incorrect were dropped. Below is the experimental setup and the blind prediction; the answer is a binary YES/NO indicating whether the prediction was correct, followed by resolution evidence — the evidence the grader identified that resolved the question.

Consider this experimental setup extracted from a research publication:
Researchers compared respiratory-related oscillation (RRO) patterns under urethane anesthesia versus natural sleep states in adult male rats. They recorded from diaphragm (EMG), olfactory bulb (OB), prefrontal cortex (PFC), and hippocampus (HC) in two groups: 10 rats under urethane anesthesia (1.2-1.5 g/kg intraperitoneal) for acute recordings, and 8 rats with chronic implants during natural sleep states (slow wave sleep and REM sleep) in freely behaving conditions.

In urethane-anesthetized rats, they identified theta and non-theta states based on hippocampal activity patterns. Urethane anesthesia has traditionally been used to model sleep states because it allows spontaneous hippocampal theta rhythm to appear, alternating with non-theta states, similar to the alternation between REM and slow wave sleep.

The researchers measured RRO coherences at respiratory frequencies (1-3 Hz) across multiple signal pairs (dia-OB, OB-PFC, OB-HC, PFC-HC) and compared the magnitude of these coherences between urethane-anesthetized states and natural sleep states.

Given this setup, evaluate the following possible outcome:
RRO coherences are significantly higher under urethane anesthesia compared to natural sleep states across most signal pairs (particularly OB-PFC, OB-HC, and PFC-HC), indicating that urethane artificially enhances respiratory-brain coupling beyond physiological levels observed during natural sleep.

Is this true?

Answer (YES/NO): YES